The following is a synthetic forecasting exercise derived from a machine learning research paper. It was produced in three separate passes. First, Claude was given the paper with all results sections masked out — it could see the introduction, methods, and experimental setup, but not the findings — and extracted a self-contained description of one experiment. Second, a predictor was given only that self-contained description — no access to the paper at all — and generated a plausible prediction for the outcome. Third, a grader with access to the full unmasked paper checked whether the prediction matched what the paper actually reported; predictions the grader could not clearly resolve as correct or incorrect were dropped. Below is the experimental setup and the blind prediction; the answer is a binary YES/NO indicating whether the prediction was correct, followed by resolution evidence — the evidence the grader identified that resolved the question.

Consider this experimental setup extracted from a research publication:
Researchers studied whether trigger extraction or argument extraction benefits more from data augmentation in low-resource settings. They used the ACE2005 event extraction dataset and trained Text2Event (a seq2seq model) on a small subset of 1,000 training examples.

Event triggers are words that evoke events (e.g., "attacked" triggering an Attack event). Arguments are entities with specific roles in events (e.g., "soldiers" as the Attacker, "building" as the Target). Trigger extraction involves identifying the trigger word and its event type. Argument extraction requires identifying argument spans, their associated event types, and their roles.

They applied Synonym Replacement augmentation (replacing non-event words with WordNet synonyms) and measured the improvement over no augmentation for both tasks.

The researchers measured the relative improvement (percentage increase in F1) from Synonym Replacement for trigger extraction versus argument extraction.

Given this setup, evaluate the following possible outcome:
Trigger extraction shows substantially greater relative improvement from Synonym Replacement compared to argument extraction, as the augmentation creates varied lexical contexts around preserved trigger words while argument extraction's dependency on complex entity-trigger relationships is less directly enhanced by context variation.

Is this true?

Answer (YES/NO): NO